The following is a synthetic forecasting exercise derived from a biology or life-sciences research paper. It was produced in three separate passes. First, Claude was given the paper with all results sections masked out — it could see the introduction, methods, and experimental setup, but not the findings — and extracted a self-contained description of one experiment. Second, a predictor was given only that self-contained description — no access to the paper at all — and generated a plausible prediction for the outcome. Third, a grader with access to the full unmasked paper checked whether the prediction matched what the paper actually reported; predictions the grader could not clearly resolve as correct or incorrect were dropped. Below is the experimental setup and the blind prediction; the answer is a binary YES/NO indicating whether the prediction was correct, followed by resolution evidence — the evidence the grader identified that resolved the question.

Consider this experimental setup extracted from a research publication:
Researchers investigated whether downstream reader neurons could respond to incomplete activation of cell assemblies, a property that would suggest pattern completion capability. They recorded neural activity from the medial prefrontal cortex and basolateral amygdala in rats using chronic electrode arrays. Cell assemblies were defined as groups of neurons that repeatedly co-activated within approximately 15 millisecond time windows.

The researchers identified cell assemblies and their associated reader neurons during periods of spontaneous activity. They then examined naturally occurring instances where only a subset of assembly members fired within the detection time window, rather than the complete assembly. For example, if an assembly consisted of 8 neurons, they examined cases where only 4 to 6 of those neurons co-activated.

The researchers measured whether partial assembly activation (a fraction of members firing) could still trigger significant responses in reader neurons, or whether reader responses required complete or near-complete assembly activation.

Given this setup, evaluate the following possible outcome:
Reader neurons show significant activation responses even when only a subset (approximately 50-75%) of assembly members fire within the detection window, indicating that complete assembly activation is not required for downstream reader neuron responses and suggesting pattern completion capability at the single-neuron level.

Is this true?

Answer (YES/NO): YES